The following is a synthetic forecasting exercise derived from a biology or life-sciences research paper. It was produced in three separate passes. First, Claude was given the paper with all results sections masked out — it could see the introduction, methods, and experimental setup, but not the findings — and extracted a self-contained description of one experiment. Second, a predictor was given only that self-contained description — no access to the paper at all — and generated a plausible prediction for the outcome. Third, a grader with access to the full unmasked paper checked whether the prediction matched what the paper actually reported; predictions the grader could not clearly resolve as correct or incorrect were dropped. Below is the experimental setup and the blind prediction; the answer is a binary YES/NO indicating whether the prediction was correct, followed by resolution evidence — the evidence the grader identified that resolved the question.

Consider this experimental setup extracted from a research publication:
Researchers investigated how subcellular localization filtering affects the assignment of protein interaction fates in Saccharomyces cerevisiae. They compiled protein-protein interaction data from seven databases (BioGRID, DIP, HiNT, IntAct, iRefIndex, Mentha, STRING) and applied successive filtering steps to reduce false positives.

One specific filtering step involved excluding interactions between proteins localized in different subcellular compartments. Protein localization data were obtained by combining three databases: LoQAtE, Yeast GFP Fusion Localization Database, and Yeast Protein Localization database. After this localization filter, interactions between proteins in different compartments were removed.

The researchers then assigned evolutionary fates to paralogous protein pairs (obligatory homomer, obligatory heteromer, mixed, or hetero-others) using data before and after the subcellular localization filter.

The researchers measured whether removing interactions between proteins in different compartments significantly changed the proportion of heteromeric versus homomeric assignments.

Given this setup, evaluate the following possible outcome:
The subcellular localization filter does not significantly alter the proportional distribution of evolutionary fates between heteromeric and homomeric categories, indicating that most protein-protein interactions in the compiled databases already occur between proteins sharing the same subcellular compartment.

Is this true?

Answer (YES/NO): YES